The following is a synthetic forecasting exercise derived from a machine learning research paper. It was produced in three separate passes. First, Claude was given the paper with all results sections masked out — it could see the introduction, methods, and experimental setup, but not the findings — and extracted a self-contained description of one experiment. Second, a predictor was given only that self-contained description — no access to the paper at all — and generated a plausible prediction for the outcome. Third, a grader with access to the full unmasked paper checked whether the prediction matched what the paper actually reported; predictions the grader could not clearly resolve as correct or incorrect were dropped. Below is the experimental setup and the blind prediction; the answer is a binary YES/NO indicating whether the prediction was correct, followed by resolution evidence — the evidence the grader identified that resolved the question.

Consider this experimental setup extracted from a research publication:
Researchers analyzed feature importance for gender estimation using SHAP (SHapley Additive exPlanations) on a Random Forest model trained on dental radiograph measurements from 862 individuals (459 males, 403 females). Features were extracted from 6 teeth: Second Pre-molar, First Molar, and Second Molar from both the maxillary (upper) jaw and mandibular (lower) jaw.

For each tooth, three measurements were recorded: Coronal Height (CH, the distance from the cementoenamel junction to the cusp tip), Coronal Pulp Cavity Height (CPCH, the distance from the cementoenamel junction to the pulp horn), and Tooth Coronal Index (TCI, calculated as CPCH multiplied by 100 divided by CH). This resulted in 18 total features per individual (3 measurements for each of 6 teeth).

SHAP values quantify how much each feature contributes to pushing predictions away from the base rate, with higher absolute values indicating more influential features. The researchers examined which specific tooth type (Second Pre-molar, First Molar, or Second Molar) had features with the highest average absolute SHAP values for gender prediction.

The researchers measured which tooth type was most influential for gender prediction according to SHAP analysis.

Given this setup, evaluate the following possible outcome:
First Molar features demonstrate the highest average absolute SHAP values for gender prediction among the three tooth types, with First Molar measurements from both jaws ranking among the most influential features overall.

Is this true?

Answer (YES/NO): NO